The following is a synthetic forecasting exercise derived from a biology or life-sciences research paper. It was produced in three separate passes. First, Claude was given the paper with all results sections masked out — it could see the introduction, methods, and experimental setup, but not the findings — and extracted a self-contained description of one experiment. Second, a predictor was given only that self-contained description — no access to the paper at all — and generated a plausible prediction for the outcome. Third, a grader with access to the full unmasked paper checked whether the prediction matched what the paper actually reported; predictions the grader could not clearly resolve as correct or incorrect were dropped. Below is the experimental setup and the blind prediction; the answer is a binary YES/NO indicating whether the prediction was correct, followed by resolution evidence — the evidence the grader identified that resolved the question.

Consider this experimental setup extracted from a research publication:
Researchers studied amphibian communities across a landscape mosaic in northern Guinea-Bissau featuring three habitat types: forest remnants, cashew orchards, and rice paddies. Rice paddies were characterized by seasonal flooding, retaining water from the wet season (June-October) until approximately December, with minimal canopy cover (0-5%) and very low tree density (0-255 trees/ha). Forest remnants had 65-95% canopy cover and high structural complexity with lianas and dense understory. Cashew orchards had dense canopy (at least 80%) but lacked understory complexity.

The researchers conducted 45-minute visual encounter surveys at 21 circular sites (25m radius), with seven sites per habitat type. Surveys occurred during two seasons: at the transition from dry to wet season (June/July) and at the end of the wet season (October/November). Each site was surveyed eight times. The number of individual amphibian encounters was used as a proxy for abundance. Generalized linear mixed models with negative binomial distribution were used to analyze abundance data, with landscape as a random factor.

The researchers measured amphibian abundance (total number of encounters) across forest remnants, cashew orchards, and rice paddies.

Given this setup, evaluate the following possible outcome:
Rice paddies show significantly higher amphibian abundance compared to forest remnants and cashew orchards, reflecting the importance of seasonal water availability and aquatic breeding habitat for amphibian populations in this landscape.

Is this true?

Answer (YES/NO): YES